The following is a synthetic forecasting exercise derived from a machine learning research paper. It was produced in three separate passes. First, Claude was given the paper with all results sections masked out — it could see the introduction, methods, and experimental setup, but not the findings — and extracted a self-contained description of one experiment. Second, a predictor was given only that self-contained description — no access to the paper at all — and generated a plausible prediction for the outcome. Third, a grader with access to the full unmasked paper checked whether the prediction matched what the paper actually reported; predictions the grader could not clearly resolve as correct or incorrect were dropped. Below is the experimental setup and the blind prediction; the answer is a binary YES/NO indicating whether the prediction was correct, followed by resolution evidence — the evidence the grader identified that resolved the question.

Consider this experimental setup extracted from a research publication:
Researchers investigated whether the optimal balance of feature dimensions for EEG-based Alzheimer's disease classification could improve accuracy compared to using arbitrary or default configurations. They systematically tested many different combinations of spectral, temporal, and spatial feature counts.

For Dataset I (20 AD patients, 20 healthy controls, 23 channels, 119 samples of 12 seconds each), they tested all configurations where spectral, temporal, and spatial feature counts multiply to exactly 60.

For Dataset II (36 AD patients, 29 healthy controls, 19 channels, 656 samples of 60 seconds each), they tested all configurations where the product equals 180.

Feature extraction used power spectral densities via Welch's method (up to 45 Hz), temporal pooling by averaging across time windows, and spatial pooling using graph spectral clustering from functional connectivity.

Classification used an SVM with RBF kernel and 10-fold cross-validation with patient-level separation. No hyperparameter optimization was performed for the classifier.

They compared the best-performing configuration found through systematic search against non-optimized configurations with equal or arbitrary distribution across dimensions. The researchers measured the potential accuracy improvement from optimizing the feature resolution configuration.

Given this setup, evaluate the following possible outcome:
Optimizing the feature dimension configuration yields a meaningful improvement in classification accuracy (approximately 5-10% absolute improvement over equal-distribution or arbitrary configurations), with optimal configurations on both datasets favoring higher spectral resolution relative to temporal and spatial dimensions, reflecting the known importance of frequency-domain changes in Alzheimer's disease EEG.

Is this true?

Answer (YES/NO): NO